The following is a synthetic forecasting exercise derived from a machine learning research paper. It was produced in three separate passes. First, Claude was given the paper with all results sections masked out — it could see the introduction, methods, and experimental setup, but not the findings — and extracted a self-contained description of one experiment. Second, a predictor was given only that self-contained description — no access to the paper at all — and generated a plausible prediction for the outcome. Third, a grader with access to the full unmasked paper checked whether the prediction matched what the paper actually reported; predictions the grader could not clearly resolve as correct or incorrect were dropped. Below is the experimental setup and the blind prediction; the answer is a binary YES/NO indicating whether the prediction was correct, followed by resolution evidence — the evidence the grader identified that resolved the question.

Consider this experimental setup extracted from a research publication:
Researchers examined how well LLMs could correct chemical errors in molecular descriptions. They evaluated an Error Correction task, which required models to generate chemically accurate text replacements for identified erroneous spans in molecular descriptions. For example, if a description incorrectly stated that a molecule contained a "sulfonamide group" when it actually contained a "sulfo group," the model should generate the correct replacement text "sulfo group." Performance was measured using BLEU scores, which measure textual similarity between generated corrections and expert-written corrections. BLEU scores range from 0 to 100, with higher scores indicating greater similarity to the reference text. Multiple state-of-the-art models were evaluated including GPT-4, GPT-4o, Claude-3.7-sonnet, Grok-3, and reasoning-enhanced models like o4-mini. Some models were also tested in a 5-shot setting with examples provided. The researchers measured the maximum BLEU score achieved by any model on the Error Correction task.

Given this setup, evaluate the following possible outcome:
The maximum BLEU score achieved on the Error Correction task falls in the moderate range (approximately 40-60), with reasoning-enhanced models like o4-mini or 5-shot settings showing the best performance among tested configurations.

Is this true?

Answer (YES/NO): NO